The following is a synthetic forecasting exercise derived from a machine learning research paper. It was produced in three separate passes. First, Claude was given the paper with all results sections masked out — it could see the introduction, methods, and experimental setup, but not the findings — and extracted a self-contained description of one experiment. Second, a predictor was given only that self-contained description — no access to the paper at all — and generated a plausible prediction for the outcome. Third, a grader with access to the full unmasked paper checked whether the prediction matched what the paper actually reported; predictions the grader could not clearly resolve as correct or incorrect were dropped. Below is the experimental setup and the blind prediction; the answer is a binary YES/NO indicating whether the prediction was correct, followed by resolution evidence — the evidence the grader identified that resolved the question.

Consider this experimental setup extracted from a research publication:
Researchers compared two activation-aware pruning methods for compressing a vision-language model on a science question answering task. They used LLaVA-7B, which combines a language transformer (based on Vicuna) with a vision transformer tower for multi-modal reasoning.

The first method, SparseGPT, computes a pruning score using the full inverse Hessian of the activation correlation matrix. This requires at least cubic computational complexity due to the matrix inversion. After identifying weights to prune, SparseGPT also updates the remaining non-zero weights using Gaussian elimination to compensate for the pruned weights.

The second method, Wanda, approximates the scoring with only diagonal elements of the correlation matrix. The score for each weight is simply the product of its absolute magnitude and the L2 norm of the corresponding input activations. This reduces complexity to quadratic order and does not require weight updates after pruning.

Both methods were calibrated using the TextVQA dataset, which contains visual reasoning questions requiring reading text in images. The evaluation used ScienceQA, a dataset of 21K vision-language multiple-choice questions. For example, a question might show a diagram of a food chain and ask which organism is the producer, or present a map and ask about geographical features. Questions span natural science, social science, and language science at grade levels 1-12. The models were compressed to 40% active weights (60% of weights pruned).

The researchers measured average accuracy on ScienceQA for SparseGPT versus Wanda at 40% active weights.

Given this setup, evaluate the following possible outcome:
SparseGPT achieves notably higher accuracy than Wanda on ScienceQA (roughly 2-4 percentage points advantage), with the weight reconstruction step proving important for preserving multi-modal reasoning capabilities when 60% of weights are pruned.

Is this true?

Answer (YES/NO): NO